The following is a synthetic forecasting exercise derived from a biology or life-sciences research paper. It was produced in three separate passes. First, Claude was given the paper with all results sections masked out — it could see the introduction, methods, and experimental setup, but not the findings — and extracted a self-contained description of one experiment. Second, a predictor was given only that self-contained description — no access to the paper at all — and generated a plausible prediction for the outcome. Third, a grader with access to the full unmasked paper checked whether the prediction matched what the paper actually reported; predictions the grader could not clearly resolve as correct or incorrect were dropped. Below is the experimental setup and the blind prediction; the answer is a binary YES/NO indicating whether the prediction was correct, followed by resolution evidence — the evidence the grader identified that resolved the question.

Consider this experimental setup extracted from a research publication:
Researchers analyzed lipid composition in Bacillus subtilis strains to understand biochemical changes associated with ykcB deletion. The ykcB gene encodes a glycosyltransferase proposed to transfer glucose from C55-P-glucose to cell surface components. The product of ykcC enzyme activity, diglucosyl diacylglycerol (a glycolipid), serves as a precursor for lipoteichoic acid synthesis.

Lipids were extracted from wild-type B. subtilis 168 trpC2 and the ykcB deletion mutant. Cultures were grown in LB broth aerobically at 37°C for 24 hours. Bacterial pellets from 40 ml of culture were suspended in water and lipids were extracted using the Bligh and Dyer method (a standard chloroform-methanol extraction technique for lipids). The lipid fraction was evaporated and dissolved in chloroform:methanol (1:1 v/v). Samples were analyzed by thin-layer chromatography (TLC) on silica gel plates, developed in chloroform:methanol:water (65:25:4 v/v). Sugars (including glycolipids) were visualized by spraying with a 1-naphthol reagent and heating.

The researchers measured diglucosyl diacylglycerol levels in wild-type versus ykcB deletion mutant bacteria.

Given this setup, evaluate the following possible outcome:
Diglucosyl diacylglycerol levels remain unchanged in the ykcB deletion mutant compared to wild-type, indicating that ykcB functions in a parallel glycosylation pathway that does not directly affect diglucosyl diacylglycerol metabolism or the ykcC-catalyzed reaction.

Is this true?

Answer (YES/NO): NO